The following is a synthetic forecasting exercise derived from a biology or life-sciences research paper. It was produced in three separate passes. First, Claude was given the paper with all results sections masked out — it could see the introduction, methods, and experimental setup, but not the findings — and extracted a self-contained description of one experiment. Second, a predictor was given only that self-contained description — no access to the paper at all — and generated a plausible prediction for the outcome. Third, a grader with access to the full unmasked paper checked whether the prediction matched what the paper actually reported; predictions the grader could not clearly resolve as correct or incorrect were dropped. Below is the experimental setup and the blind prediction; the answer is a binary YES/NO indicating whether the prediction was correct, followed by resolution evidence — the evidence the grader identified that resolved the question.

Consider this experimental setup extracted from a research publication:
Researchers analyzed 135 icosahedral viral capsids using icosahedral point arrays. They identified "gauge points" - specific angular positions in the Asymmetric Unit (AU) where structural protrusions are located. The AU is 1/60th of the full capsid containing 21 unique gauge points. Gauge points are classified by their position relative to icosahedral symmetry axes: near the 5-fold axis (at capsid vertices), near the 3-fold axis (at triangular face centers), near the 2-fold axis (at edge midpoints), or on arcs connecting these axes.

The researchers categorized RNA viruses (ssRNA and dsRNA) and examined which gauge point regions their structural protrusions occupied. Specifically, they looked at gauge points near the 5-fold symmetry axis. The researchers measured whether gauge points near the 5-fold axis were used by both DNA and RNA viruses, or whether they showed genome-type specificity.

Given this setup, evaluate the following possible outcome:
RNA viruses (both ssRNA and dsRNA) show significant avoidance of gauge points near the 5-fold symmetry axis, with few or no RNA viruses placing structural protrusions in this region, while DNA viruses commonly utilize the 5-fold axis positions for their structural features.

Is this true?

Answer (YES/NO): NO